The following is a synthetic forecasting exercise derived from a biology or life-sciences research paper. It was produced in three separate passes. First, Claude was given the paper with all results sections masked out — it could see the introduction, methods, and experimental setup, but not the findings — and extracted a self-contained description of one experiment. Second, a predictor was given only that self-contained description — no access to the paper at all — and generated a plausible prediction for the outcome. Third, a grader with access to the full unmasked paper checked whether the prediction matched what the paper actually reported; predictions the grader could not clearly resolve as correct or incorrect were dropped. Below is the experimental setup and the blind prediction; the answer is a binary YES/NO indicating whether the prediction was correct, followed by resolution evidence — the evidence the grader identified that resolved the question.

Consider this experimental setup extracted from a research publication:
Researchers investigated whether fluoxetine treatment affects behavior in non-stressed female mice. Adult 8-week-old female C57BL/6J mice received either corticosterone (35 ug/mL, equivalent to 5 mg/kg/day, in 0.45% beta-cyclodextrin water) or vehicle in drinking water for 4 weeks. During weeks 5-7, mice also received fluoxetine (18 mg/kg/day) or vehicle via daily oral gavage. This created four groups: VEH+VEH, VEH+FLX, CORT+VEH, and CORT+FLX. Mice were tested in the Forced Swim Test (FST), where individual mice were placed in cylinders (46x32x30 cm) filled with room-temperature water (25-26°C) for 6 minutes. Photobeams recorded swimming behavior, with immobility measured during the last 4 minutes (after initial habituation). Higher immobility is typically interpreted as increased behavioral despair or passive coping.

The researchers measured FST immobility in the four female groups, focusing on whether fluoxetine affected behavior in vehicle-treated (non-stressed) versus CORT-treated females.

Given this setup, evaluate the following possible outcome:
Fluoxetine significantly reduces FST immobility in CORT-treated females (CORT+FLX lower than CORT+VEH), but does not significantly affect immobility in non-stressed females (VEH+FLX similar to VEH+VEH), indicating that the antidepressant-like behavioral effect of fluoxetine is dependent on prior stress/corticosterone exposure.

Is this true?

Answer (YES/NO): NO